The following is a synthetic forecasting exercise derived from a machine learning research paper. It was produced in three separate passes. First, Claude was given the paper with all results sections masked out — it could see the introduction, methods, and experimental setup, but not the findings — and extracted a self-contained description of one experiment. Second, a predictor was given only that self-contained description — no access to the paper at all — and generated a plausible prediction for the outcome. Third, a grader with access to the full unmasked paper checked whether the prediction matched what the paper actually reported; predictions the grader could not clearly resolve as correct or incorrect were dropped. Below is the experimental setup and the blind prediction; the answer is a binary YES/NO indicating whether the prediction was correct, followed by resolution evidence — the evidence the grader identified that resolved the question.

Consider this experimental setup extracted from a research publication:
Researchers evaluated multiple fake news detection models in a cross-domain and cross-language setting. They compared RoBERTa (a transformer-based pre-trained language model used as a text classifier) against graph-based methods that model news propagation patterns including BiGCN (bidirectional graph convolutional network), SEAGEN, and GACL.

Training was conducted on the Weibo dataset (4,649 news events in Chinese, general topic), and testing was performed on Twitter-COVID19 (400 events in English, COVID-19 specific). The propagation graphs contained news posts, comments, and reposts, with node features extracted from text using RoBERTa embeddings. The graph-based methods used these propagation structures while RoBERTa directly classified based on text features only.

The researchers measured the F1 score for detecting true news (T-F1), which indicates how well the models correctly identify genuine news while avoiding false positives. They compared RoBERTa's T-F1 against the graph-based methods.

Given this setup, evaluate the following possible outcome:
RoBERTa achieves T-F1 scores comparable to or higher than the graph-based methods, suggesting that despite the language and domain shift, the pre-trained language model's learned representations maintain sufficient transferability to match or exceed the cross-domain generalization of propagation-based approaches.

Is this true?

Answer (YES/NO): YES